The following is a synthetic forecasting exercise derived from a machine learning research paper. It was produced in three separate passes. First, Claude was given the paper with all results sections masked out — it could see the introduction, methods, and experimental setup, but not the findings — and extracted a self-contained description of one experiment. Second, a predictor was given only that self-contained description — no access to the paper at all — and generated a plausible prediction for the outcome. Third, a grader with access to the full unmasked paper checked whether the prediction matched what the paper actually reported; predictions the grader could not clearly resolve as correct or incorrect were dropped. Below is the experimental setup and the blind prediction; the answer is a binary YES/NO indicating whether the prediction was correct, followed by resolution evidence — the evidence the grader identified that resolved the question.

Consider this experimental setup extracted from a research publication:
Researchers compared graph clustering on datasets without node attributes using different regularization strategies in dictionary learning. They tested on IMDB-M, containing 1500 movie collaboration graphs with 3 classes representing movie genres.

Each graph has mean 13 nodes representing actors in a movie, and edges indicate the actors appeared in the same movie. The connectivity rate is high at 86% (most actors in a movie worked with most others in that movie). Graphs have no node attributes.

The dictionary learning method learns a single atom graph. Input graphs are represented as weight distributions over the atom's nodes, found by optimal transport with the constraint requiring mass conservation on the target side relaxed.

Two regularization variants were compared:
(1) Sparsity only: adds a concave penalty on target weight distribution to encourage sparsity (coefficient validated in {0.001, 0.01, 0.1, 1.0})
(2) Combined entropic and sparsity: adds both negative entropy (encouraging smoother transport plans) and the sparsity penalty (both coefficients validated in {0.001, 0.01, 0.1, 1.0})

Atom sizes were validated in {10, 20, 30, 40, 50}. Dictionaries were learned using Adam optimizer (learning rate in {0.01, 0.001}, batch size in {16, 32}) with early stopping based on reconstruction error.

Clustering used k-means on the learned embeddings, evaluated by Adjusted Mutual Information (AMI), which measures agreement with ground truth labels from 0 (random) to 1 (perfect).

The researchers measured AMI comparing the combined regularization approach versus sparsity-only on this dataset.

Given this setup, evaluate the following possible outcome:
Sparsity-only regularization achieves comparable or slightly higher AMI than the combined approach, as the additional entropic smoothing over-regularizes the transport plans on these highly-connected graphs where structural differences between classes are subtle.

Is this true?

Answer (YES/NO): YES